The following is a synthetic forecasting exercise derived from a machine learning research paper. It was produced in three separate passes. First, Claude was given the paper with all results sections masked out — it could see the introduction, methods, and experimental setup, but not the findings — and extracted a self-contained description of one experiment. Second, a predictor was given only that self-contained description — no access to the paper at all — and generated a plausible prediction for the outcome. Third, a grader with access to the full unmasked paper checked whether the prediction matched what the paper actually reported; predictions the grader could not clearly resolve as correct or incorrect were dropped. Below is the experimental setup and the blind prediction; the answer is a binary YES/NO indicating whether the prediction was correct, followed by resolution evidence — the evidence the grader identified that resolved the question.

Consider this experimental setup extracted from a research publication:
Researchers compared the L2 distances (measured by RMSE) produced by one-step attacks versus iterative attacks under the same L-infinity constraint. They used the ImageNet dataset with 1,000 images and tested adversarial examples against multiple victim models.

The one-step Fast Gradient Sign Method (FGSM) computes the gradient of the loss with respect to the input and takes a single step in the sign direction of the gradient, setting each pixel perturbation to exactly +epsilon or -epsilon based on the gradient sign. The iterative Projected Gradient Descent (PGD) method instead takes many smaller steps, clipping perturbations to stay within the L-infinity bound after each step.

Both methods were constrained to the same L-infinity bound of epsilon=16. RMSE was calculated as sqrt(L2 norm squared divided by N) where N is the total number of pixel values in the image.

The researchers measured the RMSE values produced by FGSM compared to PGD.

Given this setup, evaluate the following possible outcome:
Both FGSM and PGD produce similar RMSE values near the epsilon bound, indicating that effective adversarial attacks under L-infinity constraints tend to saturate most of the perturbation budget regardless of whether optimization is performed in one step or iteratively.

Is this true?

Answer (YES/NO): NO